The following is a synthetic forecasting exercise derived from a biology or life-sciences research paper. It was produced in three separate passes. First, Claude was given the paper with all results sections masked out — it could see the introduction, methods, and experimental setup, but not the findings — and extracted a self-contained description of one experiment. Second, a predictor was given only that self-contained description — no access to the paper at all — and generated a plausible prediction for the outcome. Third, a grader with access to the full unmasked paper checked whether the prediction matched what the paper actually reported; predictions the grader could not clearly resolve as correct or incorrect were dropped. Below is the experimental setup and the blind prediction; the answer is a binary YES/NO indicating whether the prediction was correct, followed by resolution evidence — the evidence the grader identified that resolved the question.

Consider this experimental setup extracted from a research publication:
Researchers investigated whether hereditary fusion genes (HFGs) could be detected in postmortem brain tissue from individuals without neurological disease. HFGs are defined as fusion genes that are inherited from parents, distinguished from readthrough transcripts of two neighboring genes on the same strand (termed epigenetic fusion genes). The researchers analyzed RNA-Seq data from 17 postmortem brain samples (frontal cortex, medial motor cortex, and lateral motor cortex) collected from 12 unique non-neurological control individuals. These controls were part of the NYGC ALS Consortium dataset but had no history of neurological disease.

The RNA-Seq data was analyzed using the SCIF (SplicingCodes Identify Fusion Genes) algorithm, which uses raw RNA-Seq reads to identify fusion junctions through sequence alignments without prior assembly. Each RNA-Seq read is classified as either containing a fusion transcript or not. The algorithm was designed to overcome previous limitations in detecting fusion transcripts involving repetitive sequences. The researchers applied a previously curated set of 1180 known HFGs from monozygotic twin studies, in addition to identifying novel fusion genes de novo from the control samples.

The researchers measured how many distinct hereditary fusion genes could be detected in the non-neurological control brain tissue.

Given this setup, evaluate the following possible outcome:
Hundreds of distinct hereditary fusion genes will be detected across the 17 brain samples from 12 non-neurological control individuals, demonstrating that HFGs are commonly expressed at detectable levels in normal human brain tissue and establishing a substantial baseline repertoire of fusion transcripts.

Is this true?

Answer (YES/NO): YES